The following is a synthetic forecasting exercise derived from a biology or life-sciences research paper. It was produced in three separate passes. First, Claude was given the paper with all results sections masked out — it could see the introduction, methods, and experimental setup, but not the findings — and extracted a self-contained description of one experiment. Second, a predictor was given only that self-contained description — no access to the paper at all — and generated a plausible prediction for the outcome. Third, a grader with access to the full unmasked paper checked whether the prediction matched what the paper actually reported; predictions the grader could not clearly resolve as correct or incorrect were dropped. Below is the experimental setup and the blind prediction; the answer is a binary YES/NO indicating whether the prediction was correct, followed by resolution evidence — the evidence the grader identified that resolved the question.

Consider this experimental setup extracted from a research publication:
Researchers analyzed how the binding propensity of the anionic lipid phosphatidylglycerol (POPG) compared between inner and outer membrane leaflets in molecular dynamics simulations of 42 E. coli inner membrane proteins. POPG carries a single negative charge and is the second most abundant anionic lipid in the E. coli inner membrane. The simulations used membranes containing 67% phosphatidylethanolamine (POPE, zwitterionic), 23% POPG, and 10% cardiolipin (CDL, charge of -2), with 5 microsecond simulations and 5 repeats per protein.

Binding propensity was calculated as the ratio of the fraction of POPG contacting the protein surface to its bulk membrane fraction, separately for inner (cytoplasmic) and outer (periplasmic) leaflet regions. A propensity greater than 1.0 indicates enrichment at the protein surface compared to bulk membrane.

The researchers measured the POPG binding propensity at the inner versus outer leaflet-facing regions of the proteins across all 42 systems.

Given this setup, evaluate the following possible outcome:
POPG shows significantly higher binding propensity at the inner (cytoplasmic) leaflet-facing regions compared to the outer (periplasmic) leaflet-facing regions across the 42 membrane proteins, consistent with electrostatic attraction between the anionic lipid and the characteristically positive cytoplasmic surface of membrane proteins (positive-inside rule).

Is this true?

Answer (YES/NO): YES